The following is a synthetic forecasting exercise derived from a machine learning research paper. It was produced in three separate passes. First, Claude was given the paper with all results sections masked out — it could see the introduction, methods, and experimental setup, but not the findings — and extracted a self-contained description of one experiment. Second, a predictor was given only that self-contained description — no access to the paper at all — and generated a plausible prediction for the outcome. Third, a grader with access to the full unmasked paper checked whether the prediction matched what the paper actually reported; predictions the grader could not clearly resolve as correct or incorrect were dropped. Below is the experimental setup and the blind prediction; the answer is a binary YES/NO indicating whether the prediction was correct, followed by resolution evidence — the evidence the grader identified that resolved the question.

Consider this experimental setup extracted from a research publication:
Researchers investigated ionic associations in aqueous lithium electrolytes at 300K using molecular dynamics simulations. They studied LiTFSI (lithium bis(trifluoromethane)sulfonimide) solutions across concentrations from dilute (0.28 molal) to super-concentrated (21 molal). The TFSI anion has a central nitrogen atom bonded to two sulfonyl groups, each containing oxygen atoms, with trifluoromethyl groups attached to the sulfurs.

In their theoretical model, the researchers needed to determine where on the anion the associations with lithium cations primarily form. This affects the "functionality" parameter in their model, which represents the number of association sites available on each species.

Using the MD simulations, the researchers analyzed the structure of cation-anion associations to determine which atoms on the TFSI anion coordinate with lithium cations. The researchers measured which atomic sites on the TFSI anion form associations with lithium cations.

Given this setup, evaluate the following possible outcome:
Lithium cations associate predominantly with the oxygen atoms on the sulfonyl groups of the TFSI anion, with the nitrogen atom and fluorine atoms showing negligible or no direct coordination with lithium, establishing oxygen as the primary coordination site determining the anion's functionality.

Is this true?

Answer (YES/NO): YES